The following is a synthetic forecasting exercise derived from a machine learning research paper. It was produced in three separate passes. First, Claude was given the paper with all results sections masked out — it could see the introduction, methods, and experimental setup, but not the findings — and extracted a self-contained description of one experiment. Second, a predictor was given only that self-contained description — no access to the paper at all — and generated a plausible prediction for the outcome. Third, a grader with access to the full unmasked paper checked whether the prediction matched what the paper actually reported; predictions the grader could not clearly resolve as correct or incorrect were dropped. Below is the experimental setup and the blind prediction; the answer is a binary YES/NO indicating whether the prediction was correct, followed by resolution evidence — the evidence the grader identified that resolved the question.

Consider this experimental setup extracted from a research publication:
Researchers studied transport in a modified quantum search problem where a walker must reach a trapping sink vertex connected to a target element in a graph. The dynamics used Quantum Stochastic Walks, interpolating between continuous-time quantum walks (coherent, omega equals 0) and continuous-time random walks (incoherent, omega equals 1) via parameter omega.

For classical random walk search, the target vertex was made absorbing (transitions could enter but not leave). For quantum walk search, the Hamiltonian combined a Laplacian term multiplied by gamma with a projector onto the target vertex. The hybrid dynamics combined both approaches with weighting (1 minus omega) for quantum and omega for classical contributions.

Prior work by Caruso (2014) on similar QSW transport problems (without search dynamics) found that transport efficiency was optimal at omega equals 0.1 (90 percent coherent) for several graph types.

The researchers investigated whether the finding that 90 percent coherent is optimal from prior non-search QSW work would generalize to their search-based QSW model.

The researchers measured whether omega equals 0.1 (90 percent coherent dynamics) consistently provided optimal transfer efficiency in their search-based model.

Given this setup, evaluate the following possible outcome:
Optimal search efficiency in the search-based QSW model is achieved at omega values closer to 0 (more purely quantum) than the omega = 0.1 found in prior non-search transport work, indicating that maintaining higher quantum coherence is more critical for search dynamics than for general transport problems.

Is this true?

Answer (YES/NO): NO